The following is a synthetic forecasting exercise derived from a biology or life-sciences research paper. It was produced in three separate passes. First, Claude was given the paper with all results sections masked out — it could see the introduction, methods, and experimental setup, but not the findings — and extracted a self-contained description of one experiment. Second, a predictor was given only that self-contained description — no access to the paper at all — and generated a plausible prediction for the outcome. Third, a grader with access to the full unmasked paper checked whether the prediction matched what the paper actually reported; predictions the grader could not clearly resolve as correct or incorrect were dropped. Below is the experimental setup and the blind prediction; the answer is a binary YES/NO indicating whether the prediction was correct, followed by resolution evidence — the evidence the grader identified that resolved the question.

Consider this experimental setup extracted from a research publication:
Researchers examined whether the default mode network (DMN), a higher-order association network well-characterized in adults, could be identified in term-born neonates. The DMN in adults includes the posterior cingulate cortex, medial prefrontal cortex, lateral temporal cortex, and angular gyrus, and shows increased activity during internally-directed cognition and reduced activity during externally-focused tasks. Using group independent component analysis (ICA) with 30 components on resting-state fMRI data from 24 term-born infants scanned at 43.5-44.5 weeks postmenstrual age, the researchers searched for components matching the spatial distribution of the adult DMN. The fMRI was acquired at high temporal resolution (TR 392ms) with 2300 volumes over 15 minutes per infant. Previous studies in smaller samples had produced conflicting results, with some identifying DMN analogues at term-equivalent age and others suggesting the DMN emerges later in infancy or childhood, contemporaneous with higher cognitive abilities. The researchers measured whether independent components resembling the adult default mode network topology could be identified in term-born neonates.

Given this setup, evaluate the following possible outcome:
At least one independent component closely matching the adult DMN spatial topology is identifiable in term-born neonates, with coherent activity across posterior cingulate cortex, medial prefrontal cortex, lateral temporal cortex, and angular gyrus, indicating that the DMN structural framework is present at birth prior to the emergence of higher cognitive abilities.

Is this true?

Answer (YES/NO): NO